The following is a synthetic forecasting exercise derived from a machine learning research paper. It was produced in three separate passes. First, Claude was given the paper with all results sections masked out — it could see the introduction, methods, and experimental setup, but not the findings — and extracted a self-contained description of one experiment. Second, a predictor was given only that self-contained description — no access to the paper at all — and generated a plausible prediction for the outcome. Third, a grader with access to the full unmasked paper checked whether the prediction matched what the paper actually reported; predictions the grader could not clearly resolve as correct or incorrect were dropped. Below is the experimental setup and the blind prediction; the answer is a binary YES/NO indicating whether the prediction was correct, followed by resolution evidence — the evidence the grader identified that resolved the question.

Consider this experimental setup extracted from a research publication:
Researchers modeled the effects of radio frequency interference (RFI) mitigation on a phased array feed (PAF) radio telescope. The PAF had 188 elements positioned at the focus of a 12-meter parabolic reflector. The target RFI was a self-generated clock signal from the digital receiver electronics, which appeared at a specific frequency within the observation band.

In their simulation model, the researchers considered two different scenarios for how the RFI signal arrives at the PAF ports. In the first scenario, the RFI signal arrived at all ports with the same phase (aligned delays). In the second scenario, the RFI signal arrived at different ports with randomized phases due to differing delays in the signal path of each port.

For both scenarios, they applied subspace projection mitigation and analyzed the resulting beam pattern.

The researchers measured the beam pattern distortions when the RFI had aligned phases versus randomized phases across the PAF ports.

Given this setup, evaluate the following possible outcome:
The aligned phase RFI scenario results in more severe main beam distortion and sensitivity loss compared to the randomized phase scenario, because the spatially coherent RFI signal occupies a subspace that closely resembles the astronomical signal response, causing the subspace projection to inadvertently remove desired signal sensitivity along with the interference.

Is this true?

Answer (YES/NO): YES